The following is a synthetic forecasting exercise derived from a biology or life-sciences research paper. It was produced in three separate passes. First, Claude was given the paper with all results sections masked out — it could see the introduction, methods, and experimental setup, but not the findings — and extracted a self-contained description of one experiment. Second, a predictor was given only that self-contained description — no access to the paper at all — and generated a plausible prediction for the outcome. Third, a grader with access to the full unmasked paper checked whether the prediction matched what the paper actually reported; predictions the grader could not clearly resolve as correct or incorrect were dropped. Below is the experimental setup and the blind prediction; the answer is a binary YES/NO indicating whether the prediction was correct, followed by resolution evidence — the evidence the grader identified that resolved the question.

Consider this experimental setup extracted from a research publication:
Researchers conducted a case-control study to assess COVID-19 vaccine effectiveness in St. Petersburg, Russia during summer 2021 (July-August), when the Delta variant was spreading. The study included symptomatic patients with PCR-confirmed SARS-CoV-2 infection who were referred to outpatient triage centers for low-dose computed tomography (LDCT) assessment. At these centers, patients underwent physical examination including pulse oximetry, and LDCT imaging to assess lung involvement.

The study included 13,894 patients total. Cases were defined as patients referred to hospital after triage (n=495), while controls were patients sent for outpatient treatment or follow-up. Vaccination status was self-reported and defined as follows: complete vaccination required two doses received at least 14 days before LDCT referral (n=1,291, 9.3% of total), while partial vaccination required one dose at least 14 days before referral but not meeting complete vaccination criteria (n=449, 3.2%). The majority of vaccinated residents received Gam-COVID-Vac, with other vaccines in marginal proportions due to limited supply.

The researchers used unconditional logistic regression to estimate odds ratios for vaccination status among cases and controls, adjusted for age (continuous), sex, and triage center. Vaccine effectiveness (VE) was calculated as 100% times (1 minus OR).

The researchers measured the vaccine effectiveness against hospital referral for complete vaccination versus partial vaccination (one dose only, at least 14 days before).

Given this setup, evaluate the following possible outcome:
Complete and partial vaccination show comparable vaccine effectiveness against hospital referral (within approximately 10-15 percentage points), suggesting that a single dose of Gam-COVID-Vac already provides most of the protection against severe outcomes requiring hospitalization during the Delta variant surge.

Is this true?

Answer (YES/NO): NO